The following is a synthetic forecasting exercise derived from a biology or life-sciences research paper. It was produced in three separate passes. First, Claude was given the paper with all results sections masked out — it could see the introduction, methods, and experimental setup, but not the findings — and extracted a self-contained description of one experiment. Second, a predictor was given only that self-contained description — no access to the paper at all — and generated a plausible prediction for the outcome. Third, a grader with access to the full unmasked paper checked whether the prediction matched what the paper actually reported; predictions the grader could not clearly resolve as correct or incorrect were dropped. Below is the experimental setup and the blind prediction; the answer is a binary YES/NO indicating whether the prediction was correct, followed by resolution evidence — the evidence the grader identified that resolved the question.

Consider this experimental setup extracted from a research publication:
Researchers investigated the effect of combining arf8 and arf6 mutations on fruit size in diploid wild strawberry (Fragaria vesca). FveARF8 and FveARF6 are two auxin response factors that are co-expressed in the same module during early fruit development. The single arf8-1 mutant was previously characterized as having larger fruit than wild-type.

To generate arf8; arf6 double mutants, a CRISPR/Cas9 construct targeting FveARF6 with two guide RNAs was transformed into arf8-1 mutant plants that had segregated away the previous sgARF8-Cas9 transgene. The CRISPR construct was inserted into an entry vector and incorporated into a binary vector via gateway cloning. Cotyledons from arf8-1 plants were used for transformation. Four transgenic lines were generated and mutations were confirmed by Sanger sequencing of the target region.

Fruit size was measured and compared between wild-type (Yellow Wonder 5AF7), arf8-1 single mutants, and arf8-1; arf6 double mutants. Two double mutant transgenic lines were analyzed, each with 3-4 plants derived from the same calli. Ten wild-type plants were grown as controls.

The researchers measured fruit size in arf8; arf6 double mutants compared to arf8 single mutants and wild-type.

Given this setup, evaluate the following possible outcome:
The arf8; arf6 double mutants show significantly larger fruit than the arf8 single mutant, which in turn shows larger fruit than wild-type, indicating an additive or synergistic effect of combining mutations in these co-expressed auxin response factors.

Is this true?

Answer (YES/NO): NO